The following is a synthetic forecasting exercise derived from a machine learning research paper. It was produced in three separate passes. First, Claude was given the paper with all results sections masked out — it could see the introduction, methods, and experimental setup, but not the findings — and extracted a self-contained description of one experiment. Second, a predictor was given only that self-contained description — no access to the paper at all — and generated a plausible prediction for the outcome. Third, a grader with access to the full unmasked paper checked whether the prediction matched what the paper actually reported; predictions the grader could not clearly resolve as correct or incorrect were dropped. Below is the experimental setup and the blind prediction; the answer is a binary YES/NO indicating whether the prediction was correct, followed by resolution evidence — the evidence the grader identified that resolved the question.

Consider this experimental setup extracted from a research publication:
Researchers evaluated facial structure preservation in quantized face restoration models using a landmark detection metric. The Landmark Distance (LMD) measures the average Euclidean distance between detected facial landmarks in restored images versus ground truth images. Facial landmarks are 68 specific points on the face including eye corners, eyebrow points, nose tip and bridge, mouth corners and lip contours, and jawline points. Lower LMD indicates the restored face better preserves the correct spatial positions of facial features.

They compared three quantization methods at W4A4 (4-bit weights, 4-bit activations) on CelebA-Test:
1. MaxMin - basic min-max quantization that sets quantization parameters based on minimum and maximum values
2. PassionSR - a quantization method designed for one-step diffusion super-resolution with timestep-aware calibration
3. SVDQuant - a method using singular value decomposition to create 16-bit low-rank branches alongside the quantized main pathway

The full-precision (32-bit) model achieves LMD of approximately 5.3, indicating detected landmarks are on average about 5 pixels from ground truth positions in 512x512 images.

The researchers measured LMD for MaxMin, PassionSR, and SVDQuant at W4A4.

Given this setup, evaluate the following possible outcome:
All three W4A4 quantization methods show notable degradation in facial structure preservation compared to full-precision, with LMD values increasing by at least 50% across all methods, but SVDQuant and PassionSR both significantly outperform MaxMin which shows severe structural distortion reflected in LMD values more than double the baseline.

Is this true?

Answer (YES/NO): NO